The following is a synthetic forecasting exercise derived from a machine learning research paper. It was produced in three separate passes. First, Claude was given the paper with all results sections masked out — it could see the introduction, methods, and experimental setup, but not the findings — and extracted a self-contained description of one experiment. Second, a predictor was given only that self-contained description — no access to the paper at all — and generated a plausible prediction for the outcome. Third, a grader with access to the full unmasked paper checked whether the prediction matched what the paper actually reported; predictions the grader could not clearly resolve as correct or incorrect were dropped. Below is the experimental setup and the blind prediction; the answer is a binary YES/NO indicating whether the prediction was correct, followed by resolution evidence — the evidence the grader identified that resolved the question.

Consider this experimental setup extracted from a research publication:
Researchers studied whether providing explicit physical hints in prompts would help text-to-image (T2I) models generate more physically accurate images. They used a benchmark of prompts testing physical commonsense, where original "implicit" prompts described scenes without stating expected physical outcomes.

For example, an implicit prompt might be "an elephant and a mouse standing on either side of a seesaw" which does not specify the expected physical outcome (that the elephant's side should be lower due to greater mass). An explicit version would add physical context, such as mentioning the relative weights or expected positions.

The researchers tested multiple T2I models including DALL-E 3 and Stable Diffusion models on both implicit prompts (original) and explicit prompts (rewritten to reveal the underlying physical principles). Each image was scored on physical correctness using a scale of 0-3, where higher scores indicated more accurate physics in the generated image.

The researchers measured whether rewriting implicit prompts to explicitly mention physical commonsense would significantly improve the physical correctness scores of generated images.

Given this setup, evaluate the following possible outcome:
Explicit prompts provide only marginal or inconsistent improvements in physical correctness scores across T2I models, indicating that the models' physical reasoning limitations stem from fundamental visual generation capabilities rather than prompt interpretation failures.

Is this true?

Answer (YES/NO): NO